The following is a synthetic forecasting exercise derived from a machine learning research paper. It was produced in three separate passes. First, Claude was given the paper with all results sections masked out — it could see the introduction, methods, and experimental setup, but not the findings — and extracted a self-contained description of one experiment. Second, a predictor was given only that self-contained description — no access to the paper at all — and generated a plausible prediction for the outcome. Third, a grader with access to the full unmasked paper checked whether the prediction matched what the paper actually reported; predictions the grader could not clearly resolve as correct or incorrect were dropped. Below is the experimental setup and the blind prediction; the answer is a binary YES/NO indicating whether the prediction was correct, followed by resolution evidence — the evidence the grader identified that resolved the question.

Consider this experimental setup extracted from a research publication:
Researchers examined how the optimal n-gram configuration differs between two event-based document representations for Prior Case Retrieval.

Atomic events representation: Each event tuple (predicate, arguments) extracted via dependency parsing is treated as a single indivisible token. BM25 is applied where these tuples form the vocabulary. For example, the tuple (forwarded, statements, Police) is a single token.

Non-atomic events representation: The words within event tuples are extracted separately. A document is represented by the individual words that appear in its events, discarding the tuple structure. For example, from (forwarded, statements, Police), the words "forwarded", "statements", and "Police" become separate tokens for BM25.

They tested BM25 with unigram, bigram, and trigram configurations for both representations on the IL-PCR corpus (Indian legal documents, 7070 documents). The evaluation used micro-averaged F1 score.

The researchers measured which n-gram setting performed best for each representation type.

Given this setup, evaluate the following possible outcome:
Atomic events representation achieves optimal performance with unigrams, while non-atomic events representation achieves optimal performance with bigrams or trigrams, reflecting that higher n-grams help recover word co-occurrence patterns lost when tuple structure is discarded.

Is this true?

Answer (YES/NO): YES